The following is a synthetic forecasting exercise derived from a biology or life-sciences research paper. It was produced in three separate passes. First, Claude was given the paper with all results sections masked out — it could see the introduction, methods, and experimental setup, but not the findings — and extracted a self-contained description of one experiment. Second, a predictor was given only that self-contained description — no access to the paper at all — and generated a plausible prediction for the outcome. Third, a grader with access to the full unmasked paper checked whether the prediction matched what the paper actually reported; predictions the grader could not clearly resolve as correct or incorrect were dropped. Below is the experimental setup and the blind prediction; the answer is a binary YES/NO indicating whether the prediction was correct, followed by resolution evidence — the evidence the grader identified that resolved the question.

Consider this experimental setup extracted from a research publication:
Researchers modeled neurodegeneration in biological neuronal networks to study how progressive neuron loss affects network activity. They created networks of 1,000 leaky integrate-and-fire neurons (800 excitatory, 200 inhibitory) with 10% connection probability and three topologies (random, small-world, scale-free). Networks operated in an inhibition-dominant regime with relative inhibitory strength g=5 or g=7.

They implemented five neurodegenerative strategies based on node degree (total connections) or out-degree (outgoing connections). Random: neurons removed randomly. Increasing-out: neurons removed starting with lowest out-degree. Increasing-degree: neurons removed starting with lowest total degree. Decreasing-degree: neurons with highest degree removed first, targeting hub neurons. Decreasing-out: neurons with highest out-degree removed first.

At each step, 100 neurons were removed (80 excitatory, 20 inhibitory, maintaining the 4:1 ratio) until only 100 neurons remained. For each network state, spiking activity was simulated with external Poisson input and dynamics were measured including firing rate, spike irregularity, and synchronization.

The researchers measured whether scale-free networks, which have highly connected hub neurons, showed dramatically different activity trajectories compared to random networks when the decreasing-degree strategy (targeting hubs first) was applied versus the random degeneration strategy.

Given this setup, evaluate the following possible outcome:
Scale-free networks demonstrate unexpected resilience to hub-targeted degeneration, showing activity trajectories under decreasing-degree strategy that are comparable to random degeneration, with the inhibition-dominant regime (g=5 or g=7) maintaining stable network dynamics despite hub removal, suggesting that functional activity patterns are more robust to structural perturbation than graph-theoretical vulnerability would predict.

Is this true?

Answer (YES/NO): YES